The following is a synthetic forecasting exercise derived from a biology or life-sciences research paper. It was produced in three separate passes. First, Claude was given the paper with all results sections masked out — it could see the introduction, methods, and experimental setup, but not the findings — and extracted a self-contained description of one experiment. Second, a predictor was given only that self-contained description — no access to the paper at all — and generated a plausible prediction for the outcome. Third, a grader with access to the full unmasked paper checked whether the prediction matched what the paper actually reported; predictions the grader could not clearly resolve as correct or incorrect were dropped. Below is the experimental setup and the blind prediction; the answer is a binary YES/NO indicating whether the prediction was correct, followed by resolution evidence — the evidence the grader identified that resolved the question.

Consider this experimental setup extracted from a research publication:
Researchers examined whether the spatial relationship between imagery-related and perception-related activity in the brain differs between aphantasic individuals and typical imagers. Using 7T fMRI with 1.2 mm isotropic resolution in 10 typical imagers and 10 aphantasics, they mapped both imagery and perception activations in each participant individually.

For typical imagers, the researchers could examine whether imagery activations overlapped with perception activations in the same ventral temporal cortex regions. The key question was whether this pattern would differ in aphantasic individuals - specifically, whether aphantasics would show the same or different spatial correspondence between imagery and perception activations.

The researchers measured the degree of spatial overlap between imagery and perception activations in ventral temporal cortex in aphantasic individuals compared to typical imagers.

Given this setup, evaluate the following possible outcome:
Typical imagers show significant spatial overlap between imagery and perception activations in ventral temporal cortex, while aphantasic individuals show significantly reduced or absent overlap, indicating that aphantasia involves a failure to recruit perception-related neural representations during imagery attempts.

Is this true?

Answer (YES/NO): NO